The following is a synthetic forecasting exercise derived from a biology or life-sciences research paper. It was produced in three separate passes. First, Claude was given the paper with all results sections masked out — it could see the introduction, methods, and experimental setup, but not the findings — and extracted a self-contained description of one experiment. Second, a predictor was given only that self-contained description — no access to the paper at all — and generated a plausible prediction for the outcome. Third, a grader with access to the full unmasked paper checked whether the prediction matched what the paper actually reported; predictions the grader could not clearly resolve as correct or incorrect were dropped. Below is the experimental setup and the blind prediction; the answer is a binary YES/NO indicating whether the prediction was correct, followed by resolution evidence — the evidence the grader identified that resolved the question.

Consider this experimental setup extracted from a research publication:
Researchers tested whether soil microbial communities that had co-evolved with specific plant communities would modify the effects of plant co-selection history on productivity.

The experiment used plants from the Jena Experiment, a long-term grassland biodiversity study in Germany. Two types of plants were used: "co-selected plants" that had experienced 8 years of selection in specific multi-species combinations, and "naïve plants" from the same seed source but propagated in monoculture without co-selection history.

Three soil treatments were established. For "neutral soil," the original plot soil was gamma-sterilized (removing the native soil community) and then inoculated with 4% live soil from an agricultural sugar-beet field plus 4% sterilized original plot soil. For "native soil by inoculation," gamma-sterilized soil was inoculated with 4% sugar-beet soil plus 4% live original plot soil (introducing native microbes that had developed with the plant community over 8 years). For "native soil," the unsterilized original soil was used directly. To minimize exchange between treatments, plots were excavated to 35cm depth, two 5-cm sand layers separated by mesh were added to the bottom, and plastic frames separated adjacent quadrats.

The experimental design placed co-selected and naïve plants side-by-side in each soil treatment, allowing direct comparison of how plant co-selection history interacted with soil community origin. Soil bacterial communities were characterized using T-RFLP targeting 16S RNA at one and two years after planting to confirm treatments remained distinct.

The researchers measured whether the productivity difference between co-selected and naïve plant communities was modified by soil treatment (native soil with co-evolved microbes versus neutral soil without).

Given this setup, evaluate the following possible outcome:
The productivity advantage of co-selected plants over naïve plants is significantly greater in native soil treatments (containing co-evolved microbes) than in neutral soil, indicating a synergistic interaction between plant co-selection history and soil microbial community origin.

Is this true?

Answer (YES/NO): NO